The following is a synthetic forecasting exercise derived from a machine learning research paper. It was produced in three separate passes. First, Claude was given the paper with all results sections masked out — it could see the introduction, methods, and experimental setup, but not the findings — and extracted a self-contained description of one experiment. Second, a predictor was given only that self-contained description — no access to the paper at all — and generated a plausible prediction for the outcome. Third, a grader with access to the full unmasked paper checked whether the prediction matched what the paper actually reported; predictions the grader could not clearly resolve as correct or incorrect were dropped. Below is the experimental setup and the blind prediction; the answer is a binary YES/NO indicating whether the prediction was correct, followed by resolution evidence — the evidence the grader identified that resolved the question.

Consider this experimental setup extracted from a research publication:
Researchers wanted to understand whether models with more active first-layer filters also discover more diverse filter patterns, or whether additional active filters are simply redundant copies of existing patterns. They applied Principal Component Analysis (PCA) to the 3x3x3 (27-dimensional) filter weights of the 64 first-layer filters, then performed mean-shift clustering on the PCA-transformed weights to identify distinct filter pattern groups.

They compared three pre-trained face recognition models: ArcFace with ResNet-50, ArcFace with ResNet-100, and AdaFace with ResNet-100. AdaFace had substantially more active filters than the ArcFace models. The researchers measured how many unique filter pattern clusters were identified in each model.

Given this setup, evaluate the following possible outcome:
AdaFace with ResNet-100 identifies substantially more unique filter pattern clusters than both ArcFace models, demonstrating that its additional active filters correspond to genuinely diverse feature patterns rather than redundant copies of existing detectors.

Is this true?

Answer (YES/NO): NO